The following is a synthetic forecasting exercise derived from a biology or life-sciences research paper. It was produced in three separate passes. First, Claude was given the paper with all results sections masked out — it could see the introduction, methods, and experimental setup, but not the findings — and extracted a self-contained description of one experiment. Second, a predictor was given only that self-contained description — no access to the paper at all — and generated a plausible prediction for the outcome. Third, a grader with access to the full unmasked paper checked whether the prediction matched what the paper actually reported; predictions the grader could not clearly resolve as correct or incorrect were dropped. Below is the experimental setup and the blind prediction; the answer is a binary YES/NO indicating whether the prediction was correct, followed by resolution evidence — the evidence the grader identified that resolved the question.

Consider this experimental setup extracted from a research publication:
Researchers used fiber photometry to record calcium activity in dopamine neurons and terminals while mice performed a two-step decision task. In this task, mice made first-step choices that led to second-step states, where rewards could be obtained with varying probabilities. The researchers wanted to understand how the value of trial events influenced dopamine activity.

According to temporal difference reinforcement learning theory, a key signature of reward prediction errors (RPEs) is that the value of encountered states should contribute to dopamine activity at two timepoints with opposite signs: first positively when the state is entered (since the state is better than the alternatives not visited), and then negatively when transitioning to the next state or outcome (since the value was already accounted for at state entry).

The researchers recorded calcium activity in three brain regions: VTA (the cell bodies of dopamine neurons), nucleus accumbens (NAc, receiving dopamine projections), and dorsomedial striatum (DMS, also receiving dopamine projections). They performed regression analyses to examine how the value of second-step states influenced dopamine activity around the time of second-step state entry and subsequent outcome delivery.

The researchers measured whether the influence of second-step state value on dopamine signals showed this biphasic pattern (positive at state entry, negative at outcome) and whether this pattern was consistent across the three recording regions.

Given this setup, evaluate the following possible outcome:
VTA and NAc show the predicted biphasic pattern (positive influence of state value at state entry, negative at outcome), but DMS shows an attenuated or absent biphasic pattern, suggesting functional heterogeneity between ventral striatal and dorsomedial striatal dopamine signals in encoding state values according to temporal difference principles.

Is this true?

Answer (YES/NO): NO